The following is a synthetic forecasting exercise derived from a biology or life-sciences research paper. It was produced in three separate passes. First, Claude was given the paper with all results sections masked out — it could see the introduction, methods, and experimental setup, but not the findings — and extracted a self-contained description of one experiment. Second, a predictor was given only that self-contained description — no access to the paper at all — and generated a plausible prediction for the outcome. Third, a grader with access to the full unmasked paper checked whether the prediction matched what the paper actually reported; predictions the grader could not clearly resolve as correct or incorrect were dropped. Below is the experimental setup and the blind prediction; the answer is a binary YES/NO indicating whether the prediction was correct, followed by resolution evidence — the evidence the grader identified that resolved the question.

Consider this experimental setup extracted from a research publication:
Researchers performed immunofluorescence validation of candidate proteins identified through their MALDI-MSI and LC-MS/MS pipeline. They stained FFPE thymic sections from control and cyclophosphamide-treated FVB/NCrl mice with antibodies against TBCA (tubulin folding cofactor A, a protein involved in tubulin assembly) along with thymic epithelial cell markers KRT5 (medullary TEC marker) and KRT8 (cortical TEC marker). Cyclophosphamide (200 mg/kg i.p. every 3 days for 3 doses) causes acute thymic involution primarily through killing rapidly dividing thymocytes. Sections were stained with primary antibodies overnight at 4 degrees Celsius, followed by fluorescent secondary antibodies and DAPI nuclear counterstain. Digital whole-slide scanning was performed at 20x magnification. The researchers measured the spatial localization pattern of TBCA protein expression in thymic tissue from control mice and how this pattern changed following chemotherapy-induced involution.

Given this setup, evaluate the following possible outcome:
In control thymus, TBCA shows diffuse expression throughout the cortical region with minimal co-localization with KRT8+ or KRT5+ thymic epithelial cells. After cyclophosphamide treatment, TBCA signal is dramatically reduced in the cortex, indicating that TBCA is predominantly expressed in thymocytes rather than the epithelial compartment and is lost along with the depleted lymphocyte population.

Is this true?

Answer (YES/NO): NO